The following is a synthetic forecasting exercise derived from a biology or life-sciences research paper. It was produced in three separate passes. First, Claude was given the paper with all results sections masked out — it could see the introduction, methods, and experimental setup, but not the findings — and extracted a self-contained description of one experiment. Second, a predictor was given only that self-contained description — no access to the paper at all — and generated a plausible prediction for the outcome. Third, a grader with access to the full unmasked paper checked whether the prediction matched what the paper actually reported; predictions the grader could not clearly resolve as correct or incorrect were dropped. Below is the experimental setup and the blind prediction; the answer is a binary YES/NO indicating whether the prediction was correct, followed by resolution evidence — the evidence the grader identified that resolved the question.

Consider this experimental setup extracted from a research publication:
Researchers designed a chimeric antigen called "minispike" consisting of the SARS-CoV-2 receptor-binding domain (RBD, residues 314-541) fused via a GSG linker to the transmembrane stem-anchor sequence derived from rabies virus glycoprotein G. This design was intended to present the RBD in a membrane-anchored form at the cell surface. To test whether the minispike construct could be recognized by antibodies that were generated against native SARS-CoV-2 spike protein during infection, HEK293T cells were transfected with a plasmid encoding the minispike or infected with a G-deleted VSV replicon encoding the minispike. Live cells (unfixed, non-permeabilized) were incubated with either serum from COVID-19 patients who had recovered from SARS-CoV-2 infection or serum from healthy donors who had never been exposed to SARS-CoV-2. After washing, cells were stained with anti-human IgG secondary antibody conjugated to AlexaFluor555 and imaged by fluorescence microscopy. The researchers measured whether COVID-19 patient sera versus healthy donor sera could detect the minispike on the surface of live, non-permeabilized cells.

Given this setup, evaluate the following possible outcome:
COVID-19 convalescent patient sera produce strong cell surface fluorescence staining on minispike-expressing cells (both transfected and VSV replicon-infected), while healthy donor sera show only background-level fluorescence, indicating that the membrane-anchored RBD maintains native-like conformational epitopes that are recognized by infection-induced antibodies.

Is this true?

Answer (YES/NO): YES